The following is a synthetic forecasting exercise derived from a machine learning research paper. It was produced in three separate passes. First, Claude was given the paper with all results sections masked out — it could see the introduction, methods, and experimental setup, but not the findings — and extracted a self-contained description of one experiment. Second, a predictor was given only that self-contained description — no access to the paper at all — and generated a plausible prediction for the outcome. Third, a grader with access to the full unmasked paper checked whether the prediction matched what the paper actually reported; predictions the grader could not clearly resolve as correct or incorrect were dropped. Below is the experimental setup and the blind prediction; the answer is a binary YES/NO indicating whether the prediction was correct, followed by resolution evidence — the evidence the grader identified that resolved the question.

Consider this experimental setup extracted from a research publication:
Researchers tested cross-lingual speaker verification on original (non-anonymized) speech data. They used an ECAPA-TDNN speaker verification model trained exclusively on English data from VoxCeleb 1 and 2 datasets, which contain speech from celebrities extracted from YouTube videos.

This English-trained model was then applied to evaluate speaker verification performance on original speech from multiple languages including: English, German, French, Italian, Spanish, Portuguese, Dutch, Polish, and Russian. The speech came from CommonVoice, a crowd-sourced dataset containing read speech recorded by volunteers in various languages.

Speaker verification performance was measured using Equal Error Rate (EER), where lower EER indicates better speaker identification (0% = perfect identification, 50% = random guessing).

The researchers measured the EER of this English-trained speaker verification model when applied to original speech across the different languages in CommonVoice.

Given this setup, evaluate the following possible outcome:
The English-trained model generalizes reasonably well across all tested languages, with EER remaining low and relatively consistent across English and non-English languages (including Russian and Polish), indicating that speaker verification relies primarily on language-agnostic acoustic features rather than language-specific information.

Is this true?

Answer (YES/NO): YES